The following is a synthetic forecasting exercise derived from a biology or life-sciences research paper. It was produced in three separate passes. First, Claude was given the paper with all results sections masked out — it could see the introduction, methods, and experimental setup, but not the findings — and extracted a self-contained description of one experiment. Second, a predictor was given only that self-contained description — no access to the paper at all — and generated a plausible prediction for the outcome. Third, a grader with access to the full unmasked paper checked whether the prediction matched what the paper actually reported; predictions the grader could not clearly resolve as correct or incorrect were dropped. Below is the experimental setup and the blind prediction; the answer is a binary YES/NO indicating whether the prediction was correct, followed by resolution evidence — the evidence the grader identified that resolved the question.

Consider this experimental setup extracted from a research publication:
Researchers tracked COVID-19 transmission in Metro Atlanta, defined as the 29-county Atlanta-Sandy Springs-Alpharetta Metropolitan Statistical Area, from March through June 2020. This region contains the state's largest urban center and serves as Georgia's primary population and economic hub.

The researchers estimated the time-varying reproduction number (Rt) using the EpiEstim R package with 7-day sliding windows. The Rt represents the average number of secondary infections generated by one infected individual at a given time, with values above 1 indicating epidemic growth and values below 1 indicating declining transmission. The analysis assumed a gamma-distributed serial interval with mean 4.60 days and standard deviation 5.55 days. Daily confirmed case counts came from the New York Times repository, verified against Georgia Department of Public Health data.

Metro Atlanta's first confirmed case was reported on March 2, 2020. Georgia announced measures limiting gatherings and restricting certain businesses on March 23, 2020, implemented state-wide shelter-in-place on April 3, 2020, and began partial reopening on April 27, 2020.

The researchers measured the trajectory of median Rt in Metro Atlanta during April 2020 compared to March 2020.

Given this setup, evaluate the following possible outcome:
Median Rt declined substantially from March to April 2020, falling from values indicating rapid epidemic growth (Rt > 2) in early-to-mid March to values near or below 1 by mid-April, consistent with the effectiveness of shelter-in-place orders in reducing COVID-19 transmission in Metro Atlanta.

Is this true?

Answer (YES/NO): NO